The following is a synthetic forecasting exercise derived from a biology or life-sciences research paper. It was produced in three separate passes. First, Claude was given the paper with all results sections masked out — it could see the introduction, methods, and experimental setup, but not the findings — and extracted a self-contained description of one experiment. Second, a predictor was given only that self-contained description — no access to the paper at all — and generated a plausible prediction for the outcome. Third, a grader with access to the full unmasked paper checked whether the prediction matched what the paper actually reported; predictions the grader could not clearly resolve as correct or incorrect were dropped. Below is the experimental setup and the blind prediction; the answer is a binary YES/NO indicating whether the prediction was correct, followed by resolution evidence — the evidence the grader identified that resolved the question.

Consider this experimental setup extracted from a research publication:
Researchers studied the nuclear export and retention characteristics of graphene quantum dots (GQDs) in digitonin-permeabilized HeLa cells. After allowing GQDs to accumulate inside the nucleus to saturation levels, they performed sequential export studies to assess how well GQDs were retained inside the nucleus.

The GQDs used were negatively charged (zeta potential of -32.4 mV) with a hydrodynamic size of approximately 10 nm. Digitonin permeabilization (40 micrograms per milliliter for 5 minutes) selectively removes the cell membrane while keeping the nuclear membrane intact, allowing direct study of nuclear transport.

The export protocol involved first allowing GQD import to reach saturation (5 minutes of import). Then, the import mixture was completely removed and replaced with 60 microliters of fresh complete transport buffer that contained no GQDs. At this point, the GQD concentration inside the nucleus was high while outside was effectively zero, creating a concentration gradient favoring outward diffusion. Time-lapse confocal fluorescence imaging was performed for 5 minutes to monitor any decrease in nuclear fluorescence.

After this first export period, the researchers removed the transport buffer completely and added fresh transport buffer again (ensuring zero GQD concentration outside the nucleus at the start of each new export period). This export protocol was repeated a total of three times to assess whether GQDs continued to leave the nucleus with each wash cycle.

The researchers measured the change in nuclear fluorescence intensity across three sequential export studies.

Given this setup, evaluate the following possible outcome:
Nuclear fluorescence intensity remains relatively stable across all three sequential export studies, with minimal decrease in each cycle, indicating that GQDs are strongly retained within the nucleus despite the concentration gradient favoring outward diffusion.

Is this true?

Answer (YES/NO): NO